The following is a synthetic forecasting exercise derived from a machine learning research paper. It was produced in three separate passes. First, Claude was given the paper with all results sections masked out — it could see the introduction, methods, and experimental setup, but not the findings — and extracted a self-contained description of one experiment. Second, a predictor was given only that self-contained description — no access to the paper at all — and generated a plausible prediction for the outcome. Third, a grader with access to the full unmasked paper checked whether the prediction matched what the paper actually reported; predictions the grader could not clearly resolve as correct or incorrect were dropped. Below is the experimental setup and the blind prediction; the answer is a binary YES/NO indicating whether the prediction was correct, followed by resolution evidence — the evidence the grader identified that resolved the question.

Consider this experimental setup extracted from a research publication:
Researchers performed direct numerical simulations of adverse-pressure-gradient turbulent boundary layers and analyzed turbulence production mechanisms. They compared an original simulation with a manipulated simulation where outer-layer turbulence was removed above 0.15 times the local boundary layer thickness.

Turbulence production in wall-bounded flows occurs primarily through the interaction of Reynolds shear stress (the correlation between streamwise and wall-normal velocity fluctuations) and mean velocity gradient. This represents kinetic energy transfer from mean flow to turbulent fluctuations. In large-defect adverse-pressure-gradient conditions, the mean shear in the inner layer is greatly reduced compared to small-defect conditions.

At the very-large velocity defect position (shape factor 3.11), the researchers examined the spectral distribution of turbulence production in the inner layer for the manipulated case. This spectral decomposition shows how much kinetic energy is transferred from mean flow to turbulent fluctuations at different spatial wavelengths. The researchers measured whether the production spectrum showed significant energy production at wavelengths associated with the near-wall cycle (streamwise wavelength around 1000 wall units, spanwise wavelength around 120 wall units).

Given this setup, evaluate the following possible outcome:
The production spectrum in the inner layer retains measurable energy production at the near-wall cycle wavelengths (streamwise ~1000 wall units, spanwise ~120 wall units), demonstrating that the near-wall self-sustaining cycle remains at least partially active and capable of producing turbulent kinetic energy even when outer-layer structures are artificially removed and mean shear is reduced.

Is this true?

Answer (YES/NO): YES